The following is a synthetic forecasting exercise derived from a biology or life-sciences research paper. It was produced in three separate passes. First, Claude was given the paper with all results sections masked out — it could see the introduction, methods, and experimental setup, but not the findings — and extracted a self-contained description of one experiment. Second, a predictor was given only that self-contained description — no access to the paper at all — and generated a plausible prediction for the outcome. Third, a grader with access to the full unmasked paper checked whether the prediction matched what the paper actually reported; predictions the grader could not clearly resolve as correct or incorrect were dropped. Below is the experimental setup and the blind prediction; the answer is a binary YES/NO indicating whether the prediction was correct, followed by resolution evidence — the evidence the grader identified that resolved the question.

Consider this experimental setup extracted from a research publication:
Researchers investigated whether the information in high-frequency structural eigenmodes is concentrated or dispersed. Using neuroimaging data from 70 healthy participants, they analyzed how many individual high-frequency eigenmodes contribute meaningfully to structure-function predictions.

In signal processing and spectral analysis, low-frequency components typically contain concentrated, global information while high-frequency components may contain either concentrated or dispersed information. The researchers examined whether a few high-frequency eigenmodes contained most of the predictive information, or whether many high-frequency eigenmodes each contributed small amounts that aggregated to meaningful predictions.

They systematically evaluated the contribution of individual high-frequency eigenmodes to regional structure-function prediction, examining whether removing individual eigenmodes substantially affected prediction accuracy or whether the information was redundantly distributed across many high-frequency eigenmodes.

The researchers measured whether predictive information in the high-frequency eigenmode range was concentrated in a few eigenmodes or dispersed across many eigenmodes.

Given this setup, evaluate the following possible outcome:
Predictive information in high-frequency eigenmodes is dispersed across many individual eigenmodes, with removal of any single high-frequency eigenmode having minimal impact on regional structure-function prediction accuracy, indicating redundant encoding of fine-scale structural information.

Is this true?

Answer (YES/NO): YES